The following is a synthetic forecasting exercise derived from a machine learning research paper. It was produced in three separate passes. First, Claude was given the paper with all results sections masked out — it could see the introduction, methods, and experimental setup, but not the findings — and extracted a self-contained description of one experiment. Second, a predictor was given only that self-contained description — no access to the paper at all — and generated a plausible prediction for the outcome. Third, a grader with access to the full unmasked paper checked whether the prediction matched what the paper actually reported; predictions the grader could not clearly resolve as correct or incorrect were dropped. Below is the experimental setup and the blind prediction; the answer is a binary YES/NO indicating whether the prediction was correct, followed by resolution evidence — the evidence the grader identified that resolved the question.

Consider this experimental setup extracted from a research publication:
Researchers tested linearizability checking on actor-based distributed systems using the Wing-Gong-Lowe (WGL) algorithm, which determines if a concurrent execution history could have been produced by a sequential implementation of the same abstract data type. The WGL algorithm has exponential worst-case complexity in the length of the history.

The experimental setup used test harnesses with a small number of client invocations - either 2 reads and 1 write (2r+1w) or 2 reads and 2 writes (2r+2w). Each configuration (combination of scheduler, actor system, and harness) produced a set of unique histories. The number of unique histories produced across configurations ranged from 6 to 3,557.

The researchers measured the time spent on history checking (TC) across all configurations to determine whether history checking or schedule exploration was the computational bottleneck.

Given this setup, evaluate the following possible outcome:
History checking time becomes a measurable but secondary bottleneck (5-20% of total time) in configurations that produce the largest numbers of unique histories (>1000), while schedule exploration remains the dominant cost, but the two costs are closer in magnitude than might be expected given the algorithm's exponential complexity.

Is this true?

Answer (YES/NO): NO